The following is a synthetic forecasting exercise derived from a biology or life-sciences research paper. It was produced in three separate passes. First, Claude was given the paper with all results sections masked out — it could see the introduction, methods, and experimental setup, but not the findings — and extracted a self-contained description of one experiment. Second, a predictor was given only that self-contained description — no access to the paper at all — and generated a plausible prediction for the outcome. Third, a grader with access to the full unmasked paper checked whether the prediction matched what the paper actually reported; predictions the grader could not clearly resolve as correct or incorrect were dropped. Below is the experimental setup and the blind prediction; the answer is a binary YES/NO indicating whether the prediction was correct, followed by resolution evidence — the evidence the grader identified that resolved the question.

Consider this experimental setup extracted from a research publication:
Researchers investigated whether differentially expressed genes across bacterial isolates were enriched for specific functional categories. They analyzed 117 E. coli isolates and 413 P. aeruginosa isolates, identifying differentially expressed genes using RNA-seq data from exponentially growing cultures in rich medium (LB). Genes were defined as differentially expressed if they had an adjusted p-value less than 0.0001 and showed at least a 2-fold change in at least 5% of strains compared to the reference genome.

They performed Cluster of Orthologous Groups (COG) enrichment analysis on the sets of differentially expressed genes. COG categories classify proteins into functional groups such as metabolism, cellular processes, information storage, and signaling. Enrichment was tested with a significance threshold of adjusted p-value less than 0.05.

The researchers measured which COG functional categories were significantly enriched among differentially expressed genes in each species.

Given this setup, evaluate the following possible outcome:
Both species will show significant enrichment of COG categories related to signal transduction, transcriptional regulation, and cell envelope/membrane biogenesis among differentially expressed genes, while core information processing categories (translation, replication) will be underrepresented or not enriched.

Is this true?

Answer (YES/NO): NO